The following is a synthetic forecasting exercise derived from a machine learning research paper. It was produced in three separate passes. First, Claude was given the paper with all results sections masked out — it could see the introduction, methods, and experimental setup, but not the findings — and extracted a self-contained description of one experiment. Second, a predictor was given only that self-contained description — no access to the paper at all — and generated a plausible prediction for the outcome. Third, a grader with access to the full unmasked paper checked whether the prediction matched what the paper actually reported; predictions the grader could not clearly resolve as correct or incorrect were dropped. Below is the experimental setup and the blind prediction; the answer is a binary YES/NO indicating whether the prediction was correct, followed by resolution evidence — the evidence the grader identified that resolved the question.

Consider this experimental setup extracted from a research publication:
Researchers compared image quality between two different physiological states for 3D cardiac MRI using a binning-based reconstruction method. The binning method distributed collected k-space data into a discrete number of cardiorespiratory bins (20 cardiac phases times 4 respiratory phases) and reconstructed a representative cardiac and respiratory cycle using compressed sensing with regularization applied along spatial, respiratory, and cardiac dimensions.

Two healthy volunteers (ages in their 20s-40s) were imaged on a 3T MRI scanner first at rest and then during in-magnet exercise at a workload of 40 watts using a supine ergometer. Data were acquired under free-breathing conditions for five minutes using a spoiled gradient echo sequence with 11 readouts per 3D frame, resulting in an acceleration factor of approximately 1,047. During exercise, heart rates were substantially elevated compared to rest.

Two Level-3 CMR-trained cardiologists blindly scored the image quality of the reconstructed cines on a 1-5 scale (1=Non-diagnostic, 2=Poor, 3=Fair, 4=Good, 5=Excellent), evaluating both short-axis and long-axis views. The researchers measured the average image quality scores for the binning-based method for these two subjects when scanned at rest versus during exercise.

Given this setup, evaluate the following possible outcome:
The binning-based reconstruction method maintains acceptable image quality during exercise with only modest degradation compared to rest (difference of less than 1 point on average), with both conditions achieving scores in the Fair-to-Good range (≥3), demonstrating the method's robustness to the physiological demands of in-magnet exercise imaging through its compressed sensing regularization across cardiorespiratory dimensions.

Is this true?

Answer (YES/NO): NO